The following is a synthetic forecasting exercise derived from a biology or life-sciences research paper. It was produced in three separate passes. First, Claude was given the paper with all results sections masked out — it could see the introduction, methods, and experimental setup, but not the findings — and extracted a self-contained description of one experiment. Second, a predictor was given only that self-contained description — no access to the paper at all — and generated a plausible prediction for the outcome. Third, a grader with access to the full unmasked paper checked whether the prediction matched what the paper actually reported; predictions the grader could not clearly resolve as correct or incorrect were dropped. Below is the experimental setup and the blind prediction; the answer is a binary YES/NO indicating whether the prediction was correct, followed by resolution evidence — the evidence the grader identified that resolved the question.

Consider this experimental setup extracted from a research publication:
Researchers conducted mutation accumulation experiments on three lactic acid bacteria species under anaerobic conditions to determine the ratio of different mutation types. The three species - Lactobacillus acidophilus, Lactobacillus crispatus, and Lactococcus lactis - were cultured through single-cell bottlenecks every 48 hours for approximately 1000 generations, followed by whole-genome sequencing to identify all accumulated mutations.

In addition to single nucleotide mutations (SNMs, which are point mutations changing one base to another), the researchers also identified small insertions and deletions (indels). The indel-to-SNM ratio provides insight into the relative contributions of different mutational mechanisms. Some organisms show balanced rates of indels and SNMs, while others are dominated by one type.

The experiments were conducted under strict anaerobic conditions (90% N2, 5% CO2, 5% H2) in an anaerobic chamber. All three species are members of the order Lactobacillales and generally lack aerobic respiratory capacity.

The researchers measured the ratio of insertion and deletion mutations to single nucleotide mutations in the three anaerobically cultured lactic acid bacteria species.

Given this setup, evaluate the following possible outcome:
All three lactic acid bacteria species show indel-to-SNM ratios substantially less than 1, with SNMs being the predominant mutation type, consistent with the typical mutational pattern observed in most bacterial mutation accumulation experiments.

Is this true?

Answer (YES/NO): YES